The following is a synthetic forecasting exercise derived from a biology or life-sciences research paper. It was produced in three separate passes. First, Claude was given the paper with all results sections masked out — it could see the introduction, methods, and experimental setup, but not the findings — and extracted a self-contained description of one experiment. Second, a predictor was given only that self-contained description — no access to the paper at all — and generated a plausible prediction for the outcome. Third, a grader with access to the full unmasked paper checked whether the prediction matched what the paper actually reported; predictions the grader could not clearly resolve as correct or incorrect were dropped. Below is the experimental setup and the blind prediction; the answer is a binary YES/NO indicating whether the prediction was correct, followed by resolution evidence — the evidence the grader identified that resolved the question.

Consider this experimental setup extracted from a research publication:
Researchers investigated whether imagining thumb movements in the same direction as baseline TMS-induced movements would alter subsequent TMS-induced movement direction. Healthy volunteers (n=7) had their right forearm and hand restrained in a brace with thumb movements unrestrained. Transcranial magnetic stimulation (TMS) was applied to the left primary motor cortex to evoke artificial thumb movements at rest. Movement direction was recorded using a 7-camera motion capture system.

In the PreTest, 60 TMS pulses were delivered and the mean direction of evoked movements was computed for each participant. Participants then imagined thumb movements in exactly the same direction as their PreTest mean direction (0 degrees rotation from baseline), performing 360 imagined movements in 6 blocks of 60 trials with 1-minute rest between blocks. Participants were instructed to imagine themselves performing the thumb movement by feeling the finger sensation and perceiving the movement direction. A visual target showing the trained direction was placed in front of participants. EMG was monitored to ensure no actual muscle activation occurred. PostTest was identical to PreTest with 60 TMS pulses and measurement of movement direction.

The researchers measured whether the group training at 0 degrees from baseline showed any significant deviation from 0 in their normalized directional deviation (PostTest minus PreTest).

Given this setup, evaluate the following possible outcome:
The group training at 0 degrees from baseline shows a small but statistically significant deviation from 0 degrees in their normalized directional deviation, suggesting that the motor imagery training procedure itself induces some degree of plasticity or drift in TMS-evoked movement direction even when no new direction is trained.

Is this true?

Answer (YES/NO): NO